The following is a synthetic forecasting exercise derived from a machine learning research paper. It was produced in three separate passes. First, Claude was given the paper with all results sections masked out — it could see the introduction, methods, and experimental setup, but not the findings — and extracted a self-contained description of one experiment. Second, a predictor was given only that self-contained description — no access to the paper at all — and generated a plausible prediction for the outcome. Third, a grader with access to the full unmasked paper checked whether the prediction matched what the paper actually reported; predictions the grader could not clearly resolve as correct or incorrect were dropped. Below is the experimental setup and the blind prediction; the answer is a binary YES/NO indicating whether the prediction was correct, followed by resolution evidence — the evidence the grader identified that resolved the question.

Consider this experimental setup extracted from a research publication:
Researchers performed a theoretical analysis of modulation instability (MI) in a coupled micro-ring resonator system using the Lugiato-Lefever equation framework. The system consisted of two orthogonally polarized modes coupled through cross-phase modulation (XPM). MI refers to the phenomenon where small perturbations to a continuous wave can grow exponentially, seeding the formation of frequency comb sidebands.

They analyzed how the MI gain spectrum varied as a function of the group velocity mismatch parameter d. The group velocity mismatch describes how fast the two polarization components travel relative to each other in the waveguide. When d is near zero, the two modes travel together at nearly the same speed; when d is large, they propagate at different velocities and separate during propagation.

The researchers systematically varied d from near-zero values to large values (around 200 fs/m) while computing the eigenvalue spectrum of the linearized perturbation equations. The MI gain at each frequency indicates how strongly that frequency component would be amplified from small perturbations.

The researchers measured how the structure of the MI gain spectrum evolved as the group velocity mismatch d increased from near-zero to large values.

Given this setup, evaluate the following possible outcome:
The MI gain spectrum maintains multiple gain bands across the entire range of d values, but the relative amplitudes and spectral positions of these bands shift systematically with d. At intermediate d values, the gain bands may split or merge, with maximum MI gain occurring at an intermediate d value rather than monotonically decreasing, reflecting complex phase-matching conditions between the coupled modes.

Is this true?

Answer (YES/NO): NO